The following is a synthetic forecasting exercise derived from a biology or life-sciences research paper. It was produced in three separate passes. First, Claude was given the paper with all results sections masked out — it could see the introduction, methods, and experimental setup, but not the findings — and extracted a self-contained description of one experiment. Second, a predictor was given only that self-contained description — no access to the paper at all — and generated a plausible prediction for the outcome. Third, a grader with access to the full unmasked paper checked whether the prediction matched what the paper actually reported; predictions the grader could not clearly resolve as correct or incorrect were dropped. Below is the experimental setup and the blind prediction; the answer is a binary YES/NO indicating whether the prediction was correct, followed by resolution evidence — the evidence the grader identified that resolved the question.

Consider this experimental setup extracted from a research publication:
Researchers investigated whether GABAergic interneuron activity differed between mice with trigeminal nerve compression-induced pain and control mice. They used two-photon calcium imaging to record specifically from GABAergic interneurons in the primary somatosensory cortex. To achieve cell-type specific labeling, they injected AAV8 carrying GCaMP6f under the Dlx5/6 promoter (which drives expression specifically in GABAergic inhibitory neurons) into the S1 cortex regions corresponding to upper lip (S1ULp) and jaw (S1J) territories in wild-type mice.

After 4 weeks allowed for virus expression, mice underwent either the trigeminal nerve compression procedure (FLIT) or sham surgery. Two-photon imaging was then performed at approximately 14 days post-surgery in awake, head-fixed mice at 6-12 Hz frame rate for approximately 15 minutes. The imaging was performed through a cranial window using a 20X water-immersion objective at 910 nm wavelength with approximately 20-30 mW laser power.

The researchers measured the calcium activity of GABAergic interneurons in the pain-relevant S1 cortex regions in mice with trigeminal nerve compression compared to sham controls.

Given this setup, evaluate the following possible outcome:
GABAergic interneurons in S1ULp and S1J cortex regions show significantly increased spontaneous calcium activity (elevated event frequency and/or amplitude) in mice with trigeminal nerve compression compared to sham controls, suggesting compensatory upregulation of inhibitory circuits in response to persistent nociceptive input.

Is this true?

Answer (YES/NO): NO